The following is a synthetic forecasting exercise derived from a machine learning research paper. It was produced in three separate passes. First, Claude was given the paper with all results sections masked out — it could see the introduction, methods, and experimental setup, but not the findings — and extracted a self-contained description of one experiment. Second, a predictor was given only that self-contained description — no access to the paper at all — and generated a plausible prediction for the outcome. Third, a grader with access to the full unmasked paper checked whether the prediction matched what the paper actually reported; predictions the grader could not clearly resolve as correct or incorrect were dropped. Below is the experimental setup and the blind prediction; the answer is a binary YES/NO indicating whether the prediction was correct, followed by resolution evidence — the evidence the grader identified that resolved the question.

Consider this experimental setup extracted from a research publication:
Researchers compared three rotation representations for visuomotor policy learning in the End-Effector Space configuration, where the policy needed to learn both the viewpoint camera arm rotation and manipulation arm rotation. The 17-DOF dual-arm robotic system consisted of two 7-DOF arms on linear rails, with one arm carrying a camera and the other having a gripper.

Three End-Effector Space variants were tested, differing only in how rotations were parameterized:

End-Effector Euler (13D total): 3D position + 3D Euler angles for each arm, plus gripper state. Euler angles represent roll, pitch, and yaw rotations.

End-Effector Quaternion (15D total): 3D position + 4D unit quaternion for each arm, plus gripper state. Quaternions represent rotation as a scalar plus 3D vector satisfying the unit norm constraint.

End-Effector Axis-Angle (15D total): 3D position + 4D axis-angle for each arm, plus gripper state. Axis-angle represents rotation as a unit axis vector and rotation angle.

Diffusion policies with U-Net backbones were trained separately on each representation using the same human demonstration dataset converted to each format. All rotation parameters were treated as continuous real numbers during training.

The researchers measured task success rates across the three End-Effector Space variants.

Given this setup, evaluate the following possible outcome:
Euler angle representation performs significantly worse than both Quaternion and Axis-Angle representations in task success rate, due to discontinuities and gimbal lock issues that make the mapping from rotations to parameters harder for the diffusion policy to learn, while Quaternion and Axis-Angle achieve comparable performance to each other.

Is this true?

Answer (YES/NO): NO